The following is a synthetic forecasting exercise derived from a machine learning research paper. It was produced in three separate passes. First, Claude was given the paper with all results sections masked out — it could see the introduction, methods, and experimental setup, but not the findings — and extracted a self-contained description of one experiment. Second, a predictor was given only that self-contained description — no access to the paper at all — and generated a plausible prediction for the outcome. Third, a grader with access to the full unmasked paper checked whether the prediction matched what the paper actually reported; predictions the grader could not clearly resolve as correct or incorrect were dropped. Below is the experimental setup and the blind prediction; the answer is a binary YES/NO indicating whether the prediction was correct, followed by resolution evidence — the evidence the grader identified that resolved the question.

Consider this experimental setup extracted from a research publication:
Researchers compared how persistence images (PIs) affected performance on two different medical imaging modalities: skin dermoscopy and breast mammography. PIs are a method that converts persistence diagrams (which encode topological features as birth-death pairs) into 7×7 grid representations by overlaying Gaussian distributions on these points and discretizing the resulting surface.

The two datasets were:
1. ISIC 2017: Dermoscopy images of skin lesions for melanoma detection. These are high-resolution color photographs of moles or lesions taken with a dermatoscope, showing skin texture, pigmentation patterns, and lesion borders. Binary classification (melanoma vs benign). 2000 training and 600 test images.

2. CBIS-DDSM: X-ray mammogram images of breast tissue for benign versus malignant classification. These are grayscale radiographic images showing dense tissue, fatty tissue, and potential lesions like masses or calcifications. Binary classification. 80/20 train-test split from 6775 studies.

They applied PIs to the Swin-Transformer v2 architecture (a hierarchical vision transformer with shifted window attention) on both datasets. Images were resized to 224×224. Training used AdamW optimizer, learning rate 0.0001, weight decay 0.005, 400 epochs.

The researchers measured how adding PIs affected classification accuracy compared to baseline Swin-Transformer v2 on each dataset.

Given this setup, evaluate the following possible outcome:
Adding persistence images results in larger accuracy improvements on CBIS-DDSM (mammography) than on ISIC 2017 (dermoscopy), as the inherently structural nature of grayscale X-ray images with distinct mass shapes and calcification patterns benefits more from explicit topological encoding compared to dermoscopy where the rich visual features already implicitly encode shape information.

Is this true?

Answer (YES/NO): NO